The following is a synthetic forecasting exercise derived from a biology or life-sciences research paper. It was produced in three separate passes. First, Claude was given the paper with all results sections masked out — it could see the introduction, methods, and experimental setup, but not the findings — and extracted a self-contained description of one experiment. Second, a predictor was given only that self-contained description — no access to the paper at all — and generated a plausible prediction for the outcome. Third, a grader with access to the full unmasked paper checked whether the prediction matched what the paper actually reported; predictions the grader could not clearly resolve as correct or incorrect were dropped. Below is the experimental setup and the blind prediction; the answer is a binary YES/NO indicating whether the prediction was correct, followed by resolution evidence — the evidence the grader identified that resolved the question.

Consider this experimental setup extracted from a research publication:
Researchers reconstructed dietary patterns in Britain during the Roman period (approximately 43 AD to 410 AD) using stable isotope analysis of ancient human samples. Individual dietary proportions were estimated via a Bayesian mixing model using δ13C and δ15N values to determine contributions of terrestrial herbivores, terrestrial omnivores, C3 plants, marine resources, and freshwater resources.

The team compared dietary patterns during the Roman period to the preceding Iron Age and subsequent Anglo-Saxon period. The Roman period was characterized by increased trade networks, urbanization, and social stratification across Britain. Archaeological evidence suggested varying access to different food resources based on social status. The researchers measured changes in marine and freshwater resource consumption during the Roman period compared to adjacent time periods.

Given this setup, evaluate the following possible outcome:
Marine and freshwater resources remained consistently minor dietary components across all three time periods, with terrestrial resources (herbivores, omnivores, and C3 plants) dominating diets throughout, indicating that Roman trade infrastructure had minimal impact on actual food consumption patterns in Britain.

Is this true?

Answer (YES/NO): NO